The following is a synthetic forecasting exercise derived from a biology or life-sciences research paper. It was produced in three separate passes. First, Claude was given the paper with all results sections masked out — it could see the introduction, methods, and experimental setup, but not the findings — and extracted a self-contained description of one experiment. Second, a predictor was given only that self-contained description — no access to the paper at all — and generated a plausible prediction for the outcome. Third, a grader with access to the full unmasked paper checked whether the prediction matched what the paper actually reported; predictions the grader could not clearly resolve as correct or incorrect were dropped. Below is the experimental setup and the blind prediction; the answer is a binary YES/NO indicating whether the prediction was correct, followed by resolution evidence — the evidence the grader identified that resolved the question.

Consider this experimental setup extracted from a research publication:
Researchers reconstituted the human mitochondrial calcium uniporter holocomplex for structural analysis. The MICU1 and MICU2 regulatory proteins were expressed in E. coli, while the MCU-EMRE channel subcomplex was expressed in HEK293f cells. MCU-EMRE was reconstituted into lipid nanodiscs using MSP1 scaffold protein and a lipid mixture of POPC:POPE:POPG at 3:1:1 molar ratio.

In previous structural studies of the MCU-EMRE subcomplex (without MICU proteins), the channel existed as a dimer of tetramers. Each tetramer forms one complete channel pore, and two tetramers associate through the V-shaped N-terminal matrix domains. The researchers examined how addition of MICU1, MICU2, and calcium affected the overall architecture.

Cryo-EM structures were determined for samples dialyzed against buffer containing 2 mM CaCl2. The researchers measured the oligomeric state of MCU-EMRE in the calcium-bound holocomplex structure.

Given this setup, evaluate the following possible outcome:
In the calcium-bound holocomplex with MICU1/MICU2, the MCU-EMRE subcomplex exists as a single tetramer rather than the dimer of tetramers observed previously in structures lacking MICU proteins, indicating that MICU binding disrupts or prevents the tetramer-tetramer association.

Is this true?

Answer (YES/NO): NO